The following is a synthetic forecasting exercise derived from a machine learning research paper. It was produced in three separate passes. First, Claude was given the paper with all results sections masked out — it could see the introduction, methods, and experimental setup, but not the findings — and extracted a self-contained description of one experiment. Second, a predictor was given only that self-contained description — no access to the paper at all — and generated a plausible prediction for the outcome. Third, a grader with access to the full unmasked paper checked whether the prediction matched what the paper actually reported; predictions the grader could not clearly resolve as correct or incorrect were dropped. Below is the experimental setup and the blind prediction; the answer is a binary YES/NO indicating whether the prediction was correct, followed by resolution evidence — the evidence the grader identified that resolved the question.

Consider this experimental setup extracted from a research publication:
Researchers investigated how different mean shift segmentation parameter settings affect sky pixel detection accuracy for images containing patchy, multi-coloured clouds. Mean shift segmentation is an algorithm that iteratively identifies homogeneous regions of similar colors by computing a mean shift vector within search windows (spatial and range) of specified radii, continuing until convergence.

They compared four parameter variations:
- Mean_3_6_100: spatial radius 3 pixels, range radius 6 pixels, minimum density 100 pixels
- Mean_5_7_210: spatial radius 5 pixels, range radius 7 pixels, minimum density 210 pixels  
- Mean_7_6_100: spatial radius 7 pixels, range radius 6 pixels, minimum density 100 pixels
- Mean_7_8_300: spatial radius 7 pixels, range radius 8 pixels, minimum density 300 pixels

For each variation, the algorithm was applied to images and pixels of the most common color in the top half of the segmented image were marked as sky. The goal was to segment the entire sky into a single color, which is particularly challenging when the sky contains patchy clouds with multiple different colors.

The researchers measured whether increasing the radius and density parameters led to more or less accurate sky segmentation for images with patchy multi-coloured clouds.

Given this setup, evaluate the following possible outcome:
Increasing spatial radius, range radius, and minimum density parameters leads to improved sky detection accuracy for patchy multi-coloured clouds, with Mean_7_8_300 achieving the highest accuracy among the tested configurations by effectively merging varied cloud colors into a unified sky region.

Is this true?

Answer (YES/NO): NO